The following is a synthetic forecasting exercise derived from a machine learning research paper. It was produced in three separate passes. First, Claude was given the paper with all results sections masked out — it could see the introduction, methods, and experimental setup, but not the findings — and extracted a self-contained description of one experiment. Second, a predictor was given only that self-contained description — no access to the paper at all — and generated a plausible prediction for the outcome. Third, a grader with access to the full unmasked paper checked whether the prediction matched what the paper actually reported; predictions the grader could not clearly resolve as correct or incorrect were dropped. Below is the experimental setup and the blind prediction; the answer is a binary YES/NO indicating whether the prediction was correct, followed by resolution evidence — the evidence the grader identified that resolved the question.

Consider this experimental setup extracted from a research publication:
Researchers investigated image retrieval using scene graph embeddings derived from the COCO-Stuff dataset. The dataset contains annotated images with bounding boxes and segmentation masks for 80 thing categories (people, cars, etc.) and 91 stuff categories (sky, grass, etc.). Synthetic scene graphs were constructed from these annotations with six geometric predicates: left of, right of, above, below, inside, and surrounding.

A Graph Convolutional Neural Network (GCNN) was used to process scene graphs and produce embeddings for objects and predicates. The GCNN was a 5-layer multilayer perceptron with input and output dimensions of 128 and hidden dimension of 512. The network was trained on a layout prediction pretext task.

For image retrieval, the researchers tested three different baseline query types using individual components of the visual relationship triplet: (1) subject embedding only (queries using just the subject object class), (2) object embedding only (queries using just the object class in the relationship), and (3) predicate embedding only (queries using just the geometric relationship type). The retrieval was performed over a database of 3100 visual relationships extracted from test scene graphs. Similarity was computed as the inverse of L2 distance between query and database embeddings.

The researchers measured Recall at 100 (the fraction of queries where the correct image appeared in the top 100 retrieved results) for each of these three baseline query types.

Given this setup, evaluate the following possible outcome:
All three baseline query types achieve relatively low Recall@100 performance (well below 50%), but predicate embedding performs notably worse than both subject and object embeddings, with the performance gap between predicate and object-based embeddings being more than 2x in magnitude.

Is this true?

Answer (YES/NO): YES